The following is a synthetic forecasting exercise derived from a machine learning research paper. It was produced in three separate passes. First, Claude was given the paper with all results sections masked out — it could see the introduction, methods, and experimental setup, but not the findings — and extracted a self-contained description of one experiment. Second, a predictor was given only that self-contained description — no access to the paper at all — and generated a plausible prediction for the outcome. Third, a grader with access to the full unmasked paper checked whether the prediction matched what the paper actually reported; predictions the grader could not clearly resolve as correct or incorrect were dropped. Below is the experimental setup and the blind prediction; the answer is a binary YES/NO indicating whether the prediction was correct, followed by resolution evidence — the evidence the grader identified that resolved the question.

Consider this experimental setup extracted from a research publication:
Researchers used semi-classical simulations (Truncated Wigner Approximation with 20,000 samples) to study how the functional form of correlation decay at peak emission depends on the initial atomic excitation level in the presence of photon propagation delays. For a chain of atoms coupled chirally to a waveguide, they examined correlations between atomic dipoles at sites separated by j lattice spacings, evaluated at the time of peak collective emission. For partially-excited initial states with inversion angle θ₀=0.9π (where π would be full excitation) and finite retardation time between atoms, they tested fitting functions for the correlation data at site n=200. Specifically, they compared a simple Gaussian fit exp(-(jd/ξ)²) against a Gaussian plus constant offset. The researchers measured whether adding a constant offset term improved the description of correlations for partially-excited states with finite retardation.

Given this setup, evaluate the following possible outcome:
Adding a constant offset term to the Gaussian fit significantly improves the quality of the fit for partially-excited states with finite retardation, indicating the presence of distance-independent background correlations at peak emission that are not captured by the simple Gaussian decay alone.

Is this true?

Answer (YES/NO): YES